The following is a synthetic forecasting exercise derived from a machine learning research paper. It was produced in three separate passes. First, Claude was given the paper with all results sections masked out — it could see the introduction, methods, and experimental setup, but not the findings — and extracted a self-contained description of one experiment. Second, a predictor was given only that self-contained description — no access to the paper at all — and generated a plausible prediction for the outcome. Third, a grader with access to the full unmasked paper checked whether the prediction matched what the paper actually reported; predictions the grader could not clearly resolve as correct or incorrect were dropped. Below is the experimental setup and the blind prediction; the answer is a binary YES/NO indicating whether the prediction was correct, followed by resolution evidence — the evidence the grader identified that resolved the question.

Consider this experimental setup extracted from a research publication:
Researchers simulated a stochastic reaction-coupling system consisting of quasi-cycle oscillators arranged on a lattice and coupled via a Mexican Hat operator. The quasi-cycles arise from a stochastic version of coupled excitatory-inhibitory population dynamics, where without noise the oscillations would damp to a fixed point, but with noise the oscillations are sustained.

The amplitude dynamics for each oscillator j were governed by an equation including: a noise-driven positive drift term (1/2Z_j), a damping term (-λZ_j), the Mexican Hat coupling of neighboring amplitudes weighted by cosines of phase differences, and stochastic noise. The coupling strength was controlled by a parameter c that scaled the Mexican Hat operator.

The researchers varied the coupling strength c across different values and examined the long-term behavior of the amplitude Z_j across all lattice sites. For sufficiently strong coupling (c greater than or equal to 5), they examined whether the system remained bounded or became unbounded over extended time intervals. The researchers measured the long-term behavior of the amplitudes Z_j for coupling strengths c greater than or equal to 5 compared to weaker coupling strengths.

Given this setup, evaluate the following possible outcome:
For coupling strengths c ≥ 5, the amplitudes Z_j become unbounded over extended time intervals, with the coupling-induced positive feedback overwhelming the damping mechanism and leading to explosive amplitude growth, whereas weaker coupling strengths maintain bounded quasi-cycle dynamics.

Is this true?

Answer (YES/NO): YES